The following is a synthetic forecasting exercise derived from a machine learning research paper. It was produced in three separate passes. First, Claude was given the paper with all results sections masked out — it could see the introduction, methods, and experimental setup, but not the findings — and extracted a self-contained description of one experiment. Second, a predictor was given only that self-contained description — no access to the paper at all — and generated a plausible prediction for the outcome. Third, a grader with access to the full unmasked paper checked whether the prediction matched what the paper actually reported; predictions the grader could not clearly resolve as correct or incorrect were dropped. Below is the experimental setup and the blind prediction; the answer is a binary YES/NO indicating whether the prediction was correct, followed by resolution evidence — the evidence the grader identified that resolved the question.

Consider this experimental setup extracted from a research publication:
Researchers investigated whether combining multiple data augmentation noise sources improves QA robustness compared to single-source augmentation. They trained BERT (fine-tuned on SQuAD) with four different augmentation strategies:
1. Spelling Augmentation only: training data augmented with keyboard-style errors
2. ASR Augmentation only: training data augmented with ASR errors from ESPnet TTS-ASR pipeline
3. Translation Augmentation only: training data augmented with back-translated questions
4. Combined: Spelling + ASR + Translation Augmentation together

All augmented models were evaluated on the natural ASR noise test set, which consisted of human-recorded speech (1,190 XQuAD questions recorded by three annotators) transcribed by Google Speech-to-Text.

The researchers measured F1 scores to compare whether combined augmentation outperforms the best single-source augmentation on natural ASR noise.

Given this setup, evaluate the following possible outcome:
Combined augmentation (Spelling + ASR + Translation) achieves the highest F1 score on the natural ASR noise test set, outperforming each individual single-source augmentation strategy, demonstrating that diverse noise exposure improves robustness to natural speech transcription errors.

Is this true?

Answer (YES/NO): NO